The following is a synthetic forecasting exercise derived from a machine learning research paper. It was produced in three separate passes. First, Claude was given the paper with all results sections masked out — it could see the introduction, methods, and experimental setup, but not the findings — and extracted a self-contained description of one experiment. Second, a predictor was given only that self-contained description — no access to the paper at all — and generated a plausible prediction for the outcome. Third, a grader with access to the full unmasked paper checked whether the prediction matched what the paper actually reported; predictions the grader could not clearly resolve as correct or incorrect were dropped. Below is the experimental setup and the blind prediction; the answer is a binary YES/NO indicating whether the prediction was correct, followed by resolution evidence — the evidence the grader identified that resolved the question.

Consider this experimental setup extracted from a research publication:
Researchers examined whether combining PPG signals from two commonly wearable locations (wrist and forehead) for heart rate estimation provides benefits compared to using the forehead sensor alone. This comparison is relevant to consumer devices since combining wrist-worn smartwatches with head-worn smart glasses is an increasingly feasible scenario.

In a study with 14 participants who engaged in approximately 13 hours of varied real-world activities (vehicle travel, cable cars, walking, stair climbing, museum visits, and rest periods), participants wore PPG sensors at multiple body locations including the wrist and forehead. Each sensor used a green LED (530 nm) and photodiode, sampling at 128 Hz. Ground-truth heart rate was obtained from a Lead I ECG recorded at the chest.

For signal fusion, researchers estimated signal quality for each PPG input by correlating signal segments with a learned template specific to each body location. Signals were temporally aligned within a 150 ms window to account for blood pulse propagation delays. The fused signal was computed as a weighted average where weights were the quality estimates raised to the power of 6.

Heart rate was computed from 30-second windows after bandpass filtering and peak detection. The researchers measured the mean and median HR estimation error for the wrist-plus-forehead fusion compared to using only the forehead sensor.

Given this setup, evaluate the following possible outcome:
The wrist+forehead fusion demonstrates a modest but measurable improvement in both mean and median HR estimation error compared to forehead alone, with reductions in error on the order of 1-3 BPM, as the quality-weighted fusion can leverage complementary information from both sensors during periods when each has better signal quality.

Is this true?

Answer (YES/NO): NO